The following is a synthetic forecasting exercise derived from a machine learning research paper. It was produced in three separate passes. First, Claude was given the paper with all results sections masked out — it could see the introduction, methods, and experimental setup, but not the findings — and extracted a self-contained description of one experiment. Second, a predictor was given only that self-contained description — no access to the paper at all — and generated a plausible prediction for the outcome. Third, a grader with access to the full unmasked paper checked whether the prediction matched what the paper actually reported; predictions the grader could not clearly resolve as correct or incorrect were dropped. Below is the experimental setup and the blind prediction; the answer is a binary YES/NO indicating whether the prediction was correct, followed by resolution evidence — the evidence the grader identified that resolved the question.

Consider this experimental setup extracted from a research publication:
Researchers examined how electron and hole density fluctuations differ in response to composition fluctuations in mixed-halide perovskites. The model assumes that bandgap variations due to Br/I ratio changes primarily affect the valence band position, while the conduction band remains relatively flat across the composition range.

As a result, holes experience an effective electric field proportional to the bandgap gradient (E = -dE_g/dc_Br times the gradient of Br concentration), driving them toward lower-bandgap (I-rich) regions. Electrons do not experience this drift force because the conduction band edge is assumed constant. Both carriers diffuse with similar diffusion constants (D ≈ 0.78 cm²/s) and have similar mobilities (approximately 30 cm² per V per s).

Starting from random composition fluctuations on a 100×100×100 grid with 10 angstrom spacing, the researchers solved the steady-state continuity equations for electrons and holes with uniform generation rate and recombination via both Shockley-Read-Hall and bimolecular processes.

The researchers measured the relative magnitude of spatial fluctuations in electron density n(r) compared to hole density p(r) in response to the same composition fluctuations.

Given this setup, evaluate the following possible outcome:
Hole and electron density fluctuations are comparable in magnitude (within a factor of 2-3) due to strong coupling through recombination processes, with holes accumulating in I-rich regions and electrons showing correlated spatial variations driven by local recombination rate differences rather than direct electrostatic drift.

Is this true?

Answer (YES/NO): NO